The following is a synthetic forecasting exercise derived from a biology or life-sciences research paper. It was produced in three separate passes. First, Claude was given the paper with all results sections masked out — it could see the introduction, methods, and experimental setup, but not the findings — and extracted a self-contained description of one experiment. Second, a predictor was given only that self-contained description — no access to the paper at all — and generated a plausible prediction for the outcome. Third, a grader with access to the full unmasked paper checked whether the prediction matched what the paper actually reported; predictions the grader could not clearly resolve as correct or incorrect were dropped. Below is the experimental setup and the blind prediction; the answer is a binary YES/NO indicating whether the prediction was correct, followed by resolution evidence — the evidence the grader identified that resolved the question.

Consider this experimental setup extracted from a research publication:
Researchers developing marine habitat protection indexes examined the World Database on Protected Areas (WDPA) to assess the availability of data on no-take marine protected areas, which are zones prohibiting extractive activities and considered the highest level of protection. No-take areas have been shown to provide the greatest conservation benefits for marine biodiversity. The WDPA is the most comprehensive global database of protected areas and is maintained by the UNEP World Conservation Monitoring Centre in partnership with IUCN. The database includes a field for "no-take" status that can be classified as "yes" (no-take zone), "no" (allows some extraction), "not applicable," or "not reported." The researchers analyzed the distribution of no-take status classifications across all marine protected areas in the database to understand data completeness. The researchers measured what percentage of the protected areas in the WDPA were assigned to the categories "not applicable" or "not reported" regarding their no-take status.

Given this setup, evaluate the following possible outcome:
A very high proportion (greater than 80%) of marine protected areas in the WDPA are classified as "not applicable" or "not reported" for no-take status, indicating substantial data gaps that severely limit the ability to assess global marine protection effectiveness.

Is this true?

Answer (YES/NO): YES